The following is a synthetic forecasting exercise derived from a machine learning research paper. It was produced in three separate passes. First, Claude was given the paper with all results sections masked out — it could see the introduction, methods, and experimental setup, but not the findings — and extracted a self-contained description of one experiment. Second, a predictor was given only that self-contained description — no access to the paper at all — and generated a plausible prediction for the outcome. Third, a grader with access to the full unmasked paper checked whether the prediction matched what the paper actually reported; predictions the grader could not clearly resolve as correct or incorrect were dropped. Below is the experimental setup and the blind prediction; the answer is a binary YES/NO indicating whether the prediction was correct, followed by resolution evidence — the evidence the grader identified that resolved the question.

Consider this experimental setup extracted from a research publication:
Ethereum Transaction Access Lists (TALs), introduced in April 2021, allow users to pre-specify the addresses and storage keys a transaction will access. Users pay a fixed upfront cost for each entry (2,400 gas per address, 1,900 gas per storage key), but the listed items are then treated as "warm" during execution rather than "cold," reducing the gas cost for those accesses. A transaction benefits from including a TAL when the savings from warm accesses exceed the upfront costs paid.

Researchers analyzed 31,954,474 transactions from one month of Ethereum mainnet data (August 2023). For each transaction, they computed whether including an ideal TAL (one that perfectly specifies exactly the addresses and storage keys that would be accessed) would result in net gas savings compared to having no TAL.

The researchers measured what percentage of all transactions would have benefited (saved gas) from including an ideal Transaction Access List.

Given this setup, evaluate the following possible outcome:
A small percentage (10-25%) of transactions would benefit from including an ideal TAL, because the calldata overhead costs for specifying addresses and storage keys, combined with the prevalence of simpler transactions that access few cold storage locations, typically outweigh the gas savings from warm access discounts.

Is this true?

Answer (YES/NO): NO